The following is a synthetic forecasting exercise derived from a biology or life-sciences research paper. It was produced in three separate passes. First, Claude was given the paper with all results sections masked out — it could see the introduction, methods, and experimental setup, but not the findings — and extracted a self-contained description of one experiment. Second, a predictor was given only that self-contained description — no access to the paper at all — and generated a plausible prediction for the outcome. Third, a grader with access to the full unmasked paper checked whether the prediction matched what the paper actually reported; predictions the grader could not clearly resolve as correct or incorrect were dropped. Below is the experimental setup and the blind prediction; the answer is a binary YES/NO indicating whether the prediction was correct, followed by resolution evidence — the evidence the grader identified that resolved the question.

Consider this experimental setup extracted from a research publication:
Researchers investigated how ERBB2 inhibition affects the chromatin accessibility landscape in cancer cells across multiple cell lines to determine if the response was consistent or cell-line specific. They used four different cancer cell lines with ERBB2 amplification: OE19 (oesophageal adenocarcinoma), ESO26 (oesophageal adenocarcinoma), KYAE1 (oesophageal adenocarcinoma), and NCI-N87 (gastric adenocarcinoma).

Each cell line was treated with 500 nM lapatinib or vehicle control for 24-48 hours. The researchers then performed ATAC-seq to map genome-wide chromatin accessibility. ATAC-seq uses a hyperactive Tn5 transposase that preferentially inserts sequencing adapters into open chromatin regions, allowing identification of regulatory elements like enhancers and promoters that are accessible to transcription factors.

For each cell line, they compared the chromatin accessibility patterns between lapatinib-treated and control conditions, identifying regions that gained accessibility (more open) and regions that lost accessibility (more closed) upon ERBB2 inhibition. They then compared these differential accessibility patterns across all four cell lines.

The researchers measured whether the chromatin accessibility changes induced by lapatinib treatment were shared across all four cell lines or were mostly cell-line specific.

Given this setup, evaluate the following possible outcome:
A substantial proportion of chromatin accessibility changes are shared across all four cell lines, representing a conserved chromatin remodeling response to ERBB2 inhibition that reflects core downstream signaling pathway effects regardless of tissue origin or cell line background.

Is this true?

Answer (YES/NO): NO